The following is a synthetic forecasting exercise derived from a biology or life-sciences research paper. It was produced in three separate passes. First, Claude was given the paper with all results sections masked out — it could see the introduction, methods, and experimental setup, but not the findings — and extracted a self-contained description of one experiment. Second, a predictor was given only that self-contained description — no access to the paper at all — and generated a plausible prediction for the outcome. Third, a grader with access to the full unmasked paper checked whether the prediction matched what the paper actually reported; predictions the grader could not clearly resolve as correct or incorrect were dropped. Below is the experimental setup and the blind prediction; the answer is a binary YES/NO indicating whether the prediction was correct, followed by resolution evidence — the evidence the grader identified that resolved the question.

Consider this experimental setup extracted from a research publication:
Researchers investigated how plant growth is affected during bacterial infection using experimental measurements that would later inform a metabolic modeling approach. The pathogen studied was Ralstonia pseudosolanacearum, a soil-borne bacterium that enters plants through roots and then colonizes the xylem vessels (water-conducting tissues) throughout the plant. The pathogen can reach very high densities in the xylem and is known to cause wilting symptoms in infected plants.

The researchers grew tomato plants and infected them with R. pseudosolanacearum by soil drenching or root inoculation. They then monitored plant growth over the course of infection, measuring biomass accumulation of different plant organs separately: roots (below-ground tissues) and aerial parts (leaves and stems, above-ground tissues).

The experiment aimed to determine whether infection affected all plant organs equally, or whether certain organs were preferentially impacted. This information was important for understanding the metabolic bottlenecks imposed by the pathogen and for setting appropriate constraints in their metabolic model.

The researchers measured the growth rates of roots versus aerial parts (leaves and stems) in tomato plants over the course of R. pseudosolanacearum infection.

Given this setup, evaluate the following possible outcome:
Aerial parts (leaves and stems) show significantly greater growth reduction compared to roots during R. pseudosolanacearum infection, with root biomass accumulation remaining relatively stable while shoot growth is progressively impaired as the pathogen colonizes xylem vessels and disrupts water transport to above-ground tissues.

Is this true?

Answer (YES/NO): YES